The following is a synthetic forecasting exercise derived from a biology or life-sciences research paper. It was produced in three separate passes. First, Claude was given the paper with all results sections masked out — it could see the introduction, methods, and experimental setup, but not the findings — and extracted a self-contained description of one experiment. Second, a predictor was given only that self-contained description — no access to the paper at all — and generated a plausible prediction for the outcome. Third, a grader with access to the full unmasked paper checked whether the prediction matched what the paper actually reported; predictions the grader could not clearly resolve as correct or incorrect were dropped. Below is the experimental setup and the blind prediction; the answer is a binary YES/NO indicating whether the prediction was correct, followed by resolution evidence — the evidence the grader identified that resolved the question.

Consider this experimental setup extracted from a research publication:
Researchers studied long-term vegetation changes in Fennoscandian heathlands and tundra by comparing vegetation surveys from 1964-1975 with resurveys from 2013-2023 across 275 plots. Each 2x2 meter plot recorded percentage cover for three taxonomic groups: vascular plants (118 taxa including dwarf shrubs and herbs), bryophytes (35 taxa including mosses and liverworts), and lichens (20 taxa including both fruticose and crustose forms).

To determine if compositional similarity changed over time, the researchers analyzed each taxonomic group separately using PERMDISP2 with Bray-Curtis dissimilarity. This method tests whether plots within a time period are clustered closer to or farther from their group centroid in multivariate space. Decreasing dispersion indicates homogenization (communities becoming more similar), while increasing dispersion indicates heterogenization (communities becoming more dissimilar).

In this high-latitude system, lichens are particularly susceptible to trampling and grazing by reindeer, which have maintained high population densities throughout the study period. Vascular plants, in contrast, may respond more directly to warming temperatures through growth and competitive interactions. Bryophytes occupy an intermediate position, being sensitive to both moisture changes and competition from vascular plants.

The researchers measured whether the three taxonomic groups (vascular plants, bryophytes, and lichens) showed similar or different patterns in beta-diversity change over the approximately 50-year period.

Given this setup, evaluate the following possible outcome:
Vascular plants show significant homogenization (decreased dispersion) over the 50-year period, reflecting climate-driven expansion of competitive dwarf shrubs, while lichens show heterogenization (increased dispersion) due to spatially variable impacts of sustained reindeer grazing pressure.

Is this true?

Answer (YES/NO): NO